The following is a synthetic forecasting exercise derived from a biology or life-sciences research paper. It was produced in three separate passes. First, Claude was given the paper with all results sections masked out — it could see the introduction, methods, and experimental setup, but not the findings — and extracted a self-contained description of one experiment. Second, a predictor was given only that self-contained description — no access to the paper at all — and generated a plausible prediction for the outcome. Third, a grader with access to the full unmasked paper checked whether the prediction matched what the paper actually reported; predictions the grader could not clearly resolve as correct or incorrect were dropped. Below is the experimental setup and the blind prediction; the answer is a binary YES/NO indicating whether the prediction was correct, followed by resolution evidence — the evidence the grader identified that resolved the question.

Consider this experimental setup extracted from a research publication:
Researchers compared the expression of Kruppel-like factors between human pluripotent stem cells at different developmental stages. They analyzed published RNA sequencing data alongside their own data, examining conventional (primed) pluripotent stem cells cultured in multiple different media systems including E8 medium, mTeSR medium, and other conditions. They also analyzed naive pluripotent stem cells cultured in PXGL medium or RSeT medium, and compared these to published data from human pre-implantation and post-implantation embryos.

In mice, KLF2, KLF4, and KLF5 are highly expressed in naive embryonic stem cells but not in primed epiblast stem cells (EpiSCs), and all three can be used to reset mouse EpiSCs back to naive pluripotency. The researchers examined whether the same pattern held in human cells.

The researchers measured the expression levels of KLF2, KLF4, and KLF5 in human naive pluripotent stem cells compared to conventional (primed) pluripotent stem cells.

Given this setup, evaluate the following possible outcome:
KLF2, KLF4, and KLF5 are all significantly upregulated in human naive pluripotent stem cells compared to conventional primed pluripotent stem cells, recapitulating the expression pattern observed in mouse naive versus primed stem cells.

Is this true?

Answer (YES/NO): NO